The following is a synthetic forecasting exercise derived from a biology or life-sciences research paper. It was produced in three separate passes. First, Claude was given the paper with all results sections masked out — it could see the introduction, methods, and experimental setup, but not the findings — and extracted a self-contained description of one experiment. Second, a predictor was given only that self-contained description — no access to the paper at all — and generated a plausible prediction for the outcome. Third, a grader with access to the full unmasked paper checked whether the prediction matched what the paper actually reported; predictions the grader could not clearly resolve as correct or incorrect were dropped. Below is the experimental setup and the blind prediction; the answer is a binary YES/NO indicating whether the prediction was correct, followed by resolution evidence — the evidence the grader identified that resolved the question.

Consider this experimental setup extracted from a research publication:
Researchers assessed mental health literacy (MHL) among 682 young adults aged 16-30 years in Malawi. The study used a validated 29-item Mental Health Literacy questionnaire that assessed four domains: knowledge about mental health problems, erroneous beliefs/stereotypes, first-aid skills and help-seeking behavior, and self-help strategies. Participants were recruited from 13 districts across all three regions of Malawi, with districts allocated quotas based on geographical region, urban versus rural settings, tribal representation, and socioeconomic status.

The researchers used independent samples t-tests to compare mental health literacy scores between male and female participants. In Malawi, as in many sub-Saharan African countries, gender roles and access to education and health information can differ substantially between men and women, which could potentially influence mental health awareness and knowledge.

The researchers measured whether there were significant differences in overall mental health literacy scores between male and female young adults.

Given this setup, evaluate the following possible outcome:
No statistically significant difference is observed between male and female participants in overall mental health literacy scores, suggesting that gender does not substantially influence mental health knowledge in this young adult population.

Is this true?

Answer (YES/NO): YES